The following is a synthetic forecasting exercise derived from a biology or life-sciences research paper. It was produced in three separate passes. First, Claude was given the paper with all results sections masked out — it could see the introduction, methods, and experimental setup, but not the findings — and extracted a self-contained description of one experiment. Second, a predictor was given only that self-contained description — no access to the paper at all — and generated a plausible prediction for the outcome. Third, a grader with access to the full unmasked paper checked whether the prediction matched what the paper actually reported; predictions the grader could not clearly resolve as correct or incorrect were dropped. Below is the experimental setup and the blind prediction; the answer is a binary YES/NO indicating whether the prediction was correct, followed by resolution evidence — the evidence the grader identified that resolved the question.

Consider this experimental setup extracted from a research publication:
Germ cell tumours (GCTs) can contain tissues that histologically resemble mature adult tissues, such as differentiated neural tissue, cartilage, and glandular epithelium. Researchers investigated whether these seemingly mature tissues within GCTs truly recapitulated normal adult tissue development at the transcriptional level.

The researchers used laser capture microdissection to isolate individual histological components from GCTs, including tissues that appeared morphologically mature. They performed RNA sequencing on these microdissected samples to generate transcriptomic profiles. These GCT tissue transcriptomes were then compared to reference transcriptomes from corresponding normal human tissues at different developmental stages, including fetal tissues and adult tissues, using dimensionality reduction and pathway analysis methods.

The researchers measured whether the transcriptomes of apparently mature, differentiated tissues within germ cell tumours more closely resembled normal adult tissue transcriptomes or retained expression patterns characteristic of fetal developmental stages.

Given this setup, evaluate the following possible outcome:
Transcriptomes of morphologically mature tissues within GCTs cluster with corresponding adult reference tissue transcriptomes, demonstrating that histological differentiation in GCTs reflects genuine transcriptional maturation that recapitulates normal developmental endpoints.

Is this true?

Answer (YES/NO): NO